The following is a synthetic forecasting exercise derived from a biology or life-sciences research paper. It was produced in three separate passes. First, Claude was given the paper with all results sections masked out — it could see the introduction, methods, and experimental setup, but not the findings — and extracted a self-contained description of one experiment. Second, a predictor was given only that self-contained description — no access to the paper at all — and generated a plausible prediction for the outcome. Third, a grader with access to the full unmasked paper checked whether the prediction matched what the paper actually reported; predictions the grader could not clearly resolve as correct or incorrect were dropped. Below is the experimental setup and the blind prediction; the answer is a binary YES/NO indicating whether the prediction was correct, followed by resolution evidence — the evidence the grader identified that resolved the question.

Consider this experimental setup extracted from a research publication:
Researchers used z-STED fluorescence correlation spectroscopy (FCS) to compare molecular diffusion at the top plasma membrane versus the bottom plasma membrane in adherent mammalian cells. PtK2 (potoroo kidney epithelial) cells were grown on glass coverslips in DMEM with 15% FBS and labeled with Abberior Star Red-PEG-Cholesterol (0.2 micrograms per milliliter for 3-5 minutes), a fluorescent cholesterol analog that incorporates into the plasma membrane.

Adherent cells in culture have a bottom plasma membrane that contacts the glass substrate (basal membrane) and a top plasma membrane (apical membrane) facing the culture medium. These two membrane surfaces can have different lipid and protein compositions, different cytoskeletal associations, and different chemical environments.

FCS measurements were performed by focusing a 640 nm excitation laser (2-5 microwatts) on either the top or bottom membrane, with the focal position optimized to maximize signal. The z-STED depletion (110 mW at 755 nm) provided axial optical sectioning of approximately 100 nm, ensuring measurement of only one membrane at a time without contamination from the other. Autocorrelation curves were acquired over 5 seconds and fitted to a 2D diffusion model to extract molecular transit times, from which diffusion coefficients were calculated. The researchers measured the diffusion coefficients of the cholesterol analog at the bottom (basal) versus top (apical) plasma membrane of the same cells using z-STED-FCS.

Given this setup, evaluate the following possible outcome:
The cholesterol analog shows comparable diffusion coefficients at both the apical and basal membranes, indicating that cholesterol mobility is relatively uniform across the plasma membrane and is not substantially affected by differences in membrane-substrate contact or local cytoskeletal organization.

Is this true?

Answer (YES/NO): YES